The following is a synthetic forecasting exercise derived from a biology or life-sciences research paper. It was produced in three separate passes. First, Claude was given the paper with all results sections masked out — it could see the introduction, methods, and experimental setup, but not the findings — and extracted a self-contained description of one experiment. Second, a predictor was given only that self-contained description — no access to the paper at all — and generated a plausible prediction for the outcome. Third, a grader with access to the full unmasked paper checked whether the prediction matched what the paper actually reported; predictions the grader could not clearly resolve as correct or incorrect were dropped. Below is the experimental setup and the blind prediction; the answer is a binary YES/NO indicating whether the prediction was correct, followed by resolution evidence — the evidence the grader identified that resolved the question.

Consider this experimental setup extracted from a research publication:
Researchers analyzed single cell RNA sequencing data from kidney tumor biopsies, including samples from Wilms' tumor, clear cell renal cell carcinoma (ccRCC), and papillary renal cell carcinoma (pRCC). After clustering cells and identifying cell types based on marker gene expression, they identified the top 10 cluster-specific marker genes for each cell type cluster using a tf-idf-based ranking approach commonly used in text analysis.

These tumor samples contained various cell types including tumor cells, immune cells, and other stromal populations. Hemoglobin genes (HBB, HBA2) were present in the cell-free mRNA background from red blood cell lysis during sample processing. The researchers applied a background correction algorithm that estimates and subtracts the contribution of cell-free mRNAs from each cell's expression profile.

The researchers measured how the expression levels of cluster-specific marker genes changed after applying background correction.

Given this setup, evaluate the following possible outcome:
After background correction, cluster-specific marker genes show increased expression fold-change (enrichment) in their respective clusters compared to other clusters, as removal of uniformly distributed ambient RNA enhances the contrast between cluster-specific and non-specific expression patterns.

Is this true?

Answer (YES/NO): YES